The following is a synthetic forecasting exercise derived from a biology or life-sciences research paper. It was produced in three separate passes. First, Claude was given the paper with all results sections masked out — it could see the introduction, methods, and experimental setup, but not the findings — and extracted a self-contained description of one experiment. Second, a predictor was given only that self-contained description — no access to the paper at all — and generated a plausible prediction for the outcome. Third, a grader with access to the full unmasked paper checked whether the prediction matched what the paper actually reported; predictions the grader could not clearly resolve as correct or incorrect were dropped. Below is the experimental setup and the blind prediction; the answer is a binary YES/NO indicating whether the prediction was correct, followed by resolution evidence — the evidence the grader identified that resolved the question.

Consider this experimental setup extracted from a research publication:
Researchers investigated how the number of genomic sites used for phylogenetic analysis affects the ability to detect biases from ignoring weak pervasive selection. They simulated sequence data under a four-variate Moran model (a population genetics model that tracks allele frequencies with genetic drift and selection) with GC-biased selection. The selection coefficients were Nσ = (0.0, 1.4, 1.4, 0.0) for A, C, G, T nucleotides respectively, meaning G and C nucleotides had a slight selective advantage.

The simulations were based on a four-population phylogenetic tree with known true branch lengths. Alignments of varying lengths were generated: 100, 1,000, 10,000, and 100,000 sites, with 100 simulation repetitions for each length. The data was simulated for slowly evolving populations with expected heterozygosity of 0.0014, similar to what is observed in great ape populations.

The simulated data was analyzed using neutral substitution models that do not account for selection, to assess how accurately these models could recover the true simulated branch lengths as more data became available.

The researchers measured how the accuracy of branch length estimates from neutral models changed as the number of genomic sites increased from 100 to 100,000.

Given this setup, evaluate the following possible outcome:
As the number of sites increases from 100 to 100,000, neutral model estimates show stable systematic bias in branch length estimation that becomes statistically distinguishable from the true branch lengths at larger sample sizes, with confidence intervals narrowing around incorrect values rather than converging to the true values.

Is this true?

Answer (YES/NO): YES